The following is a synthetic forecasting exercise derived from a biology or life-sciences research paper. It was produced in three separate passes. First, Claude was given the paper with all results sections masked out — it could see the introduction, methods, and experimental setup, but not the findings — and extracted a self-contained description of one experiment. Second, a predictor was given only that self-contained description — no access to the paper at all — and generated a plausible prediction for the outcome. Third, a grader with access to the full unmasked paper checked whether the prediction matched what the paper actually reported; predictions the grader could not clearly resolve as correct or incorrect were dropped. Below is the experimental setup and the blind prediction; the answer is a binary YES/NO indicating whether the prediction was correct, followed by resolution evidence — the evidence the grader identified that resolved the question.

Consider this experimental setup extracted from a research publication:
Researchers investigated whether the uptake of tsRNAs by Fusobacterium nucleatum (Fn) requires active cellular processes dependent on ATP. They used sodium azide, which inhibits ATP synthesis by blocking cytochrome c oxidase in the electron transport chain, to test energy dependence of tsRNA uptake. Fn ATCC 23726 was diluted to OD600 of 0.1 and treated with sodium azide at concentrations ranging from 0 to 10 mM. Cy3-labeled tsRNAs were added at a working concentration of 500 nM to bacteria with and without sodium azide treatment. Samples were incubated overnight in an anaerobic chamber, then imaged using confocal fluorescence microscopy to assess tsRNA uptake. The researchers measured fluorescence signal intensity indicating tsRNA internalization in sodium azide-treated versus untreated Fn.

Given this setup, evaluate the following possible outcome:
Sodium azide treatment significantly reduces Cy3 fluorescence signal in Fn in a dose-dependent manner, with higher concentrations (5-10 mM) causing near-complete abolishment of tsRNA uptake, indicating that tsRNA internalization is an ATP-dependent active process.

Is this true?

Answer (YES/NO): NO